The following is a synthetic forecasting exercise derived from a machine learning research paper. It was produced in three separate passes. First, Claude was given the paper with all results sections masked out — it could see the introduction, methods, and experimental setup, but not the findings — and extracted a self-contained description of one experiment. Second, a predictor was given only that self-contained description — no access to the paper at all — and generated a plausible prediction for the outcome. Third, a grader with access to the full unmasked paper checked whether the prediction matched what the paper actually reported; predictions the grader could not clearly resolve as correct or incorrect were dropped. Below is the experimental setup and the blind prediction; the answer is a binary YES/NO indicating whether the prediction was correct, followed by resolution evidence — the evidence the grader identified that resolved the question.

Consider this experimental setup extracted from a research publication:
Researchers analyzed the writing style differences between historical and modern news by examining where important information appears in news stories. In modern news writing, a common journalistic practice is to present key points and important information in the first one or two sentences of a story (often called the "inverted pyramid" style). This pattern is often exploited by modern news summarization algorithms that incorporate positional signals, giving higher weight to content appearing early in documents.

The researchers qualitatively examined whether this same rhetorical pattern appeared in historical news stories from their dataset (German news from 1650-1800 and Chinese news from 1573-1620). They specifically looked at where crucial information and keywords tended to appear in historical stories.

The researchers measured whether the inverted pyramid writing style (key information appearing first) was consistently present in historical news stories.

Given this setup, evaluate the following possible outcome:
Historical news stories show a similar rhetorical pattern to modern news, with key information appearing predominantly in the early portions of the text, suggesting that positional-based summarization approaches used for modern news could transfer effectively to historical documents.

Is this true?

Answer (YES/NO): NO